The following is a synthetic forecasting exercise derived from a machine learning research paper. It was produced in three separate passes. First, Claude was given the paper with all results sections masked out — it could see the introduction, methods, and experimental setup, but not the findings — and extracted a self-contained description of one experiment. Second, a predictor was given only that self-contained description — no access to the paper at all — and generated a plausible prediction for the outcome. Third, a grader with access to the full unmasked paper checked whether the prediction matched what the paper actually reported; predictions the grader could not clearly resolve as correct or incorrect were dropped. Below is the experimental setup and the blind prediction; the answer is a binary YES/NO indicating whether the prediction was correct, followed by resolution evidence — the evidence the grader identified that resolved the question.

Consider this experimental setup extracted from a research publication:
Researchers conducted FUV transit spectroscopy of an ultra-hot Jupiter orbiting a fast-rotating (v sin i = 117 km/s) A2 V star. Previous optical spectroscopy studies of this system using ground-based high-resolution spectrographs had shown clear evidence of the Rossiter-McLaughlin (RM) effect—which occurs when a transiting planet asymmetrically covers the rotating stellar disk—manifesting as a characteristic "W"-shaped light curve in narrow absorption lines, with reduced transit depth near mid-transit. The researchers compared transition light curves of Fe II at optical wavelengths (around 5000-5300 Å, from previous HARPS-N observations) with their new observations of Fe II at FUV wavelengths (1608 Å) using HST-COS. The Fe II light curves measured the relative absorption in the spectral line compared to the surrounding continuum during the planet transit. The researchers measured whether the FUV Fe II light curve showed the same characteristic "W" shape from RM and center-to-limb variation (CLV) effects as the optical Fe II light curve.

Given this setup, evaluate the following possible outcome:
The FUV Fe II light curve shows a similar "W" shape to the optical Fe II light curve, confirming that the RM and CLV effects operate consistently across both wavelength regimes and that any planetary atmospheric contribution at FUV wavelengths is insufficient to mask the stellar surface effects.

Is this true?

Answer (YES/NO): NO